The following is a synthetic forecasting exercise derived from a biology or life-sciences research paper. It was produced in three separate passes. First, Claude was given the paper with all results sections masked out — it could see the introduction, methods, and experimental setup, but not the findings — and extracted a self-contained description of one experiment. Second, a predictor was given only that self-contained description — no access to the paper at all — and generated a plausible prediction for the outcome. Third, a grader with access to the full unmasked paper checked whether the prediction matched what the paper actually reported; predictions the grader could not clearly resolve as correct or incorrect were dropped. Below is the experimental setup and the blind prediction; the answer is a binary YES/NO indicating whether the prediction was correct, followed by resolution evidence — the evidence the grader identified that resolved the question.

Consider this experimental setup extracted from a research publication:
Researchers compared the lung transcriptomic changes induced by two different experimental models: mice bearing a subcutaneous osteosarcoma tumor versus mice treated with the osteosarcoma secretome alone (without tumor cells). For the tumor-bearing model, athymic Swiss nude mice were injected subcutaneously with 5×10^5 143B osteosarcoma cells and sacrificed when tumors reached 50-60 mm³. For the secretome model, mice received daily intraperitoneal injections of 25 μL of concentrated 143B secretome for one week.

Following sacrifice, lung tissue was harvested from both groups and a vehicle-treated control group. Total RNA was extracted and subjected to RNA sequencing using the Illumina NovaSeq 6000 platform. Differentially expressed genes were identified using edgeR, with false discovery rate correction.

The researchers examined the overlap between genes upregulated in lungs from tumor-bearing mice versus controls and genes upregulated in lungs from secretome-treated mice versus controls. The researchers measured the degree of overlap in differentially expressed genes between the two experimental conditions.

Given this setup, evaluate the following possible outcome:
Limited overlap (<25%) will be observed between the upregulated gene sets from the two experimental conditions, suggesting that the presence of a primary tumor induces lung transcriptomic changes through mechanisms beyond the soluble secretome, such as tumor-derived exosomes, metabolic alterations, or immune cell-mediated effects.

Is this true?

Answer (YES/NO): YES